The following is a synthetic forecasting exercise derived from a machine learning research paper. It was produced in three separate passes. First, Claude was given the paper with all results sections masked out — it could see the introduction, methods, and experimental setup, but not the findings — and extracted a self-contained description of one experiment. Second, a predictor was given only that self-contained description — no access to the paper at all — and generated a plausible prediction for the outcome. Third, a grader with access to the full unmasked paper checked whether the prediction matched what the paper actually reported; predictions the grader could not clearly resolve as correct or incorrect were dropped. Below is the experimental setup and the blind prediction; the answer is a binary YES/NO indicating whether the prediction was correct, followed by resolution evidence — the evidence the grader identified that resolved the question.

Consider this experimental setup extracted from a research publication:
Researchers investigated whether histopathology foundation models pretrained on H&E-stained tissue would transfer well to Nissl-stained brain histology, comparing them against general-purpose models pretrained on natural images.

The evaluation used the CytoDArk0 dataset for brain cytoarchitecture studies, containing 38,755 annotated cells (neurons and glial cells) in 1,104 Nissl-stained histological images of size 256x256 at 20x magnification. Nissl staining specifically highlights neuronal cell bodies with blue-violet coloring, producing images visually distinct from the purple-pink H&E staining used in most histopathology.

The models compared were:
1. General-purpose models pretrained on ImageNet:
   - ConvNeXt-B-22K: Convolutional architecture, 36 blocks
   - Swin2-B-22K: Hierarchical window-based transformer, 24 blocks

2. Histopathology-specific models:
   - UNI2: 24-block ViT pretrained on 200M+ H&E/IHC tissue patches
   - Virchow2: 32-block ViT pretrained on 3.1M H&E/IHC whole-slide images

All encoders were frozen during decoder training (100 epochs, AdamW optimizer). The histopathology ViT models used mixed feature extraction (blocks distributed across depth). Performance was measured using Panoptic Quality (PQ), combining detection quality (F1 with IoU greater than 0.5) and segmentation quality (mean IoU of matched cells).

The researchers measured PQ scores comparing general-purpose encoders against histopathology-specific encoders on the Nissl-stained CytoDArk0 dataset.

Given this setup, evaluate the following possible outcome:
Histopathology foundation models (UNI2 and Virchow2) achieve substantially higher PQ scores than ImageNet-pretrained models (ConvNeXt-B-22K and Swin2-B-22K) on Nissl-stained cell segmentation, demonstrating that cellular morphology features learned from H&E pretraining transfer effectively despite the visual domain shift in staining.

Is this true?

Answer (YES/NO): NO